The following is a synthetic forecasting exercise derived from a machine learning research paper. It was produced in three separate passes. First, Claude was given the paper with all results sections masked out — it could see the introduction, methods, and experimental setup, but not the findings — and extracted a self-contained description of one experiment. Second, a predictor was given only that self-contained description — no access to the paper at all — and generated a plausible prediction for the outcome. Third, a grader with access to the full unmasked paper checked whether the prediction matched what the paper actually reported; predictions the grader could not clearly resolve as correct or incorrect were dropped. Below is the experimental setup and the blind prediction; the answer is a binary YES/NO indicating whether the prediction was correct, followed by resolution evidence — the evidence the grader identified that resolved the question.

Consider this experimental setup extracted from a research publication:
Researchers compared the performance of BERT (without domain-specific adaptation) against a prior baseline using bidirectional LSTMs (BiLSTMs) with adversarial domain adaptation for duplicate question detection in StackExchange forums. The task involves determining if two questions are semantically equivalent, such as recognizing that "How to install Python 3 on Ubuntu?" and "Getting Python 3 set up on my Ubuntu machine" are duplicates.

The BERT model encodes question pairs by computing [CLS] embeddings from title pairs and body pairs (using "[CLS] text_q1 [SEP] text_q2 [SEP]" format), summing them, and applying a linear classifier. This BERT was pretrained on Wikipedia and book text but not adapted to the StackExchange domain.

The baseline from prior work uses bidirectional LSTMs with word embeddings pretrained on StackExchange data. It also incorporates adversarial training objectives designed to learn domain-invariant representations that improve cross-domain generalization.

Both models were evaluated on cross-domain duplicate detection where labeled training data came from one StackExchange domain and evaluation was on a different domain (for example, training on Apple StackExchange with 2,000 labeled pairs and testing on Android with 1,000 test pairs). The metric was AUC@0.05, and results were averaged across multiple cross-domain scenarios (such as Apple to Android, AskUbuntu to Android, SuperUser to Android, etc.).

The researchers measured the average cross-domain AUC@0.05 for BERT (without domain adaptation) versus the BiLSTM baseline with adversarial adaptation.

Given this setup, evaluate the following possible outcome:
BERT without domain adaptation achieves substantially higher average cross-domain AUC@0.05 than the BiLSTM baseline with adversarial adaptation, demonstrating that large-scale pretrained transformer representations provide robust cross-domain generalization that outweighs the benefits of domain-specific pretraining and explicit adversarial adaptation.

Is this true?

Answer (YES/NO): NO